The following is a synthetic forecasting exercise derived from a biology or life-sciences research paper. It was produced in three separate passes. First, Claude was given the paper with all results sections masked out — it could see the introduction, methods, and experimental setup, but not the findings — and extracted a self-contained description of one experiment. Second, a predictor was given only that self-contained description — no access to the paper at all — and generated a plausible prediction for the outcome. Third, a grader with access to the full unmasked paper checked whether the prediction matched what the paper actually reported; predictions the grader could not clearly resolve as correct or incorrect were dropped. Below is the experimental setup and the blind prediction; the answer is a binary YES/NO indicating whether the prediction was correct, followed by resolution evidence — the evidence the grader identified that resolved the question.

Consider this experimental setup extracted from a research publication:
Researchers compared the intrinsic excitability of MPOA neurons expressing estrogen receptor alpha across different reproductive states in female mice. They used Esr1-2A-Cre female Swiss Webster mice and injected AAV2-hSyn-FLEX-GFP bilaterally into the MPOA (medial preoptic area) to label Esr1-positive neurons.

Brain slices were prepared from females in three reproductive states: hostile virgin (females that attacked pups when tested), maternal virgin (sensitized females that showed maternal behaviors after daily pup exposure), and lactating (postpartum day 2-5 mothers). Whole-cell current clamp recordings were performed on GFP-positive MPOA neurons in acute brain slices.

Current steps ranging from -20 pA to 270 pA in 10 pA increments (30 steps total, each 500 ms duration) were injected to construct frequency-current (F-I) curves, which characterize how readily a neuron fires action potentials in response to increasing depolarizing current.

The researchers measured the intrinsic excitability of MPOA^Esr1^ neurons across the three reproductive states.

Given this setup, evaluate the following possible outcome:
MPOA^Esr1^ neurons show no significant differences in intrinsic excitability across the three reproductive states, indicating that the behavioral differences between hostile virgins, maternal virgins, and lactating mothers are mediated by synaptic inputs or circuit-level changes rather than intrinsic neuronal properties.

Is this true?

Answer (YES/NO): NO